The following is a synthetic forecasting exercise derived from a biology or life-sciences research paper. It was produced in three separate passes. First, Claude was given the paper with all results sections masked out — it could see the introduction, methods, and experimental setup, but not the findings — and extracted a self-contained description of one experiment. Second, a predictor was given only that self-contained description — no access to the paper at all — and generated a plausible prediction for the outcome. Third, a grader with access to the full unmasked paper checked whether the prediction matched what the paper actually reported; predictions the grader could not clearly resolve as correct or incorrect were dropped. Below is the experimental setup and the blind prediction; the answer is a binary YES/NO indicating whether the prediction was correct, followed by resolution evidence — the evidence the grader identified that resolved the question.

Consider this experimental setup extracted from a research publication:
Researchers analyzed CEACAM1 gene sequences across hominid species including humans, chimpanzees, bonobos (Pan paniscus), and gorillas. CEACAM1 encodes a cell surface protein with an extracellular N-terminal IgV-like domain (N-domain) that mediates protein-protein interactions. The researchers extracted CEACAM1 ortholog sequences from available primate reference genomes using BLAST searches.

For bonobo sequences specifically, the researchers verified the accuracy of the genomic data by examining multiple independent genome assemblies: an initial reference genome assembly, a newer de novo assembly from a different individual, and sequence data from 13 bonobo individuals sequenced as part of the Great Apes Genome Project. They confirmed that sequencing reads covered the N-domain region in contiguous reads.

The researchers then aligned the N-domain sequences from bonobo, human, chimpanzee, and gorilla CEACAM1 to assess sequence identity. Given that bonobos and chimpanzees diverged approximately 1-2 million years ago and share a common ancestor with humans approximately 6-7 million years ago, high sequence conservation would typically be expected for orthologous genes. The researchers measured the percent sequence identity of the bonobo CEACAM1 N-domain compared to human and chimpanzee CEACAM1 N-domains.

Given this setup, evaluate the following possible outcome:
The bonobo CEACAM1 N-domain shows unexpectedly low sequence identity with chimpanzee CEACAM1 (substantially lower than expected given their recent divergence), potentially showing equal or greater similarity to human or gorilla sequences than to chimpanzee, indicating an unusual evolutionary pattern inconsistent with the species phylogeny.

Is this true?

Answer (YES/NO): YES